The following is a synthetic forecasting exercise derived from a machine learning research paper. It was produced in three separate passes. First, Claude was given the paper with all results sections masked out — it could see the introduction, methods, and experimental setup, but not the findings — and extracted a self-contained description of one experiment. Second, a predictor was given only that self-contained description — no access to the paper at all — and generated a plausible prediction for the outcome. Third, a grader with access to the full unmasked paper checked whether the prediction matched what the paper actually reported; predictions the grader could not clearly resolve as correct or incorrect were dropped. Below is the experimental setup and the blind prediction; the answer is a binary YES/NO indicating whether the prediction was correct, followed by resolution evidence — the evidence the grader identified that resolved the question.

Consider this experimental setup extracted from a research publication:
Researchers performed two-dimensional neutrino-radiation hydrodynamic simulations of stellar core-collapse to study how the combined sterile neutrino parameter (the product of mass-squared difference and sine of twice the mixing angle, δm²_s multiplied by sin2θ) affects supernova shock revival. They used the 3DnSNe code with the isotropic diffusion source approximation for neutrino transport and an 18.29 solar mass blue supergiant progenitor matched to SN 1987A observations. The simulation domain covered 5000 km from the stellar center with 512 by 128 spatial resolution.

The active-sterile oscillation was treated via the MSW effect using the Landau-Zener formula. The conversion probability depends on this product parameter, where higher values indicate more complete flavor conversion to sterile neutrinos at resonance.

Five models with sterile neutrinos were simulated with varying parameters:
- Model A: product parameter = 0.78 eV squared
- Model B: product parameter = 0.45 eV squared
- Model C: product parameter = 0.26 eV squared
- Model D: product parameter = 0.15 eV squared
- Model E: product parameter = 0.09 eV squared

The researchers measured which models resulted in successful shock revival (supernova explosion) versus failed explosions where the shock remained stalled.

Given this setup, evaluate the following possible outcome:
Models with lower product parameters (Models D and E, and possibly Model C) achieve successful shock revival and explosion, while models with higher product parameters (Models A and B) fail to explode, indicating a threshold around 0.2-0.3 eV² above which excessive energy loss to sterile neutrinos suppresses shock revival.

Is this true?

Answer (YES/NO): YES